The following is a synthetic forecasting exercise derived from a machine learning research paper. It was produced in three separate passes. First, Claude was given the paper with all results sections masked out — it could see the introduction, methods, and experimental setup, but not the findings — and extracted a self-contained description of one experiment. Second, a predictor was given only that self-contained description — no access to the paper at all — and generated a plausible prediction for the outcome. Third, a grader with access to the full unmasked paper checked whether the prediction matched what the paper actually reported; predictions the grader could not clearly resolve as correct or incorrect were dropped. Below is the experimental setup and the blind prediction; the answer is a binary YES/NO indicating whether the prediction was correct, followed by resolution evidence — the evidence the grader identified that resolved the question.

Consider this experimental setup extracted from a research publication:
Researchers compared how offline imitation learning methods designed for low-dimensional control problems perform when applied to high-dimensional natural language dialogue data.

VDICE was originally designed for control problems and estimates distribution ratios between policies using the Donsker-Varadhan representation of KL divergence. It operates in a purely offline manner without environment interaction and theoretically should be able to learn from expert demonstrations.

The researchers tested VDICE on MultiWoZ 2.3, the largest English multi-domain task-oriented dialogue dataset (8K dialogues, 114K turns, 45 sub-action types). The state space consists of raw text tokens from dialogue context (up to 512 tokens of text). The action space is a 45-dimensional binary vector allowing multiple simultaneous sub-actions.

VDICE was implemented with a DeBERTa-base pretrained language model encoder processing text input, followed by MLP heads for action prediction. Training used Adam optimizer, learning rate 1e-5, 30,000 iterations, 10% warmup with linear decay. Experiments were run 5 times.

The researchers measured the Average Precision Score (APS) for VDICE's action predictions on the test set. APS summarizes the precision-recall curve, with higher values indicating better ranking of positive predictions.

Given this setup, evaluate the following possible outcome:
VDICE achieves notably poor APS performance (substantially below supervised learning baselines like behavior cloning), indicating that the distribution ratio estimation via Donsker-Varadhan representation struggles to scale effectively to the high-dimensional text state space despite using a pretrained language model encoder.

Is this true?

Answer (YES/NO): YES